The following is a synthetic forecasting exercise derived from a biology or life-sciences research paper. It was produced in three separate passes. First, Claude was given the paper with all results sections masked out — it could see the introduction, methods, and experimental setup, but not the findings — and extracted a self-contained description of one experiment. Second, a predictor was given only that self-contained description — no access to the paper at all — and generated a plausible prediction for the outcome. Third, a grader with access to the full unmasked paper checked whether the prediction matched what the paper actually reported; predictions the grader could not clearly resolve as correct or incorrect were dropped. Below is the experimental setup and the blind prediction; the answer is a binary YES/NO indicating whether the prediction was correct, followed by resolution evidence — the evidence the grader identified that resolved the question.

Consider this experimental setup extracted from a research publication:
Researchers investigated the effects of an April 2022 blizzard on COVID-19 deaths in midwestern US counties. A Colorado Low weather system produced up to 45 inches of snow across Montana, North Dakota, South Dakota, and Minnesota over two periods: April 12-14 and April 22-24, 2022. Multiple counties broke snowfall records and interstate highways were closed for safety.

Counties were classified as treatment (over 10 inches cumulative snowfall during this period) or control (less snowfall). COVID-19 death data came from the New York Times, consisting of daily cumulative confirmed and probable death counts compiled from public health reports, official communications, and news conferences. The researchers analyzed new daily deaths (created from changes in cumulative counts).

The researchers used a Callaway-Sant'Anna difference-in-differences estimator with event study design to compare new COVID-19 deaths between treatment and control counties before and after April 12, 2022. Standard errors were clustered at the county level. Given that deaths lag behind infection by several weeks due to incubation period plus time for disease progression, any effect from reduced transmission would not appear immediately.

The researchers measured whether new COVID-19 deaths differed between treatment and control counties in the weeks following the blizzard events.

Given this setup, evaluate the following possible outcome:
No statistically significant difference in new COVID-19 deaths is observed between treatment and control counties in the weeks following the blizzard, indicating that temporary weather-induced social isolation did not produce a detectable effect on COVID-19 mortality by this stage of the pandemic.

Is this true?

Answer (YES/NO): NO